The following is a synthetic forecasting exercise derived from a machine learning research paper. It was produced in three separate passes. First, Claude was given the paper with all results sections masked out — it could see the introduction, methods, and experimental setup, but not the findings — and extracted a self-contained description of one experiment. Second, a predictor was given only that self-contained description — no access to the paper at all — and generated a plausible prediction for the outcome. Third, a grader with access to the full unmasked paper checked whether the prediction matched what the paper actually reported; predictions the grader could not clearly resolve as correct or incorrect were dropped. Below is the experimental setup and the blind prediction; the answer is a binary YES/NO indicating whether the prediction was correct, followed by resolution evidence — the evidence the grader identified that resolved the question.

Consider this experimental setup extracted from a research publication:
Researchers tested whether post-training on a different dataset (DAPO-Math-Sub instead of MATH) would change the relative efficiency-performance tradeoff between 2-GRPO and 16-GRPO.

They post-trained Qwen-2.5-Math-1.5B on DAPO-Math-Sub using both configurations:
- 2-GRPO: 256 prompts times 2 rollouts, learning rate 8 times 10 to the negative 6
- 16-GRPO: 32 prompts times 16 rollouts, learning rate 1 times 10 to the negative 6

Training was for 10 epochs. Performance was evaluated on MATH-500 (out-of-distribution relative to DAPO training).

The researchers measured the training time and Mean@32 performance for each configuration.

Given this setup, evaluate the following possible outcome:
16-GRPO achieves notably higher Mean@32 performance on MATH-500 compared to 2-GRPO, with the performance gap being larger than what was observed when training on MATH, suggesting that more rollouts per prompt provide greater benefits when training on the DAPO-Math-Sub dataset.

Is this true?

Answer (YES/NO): NO